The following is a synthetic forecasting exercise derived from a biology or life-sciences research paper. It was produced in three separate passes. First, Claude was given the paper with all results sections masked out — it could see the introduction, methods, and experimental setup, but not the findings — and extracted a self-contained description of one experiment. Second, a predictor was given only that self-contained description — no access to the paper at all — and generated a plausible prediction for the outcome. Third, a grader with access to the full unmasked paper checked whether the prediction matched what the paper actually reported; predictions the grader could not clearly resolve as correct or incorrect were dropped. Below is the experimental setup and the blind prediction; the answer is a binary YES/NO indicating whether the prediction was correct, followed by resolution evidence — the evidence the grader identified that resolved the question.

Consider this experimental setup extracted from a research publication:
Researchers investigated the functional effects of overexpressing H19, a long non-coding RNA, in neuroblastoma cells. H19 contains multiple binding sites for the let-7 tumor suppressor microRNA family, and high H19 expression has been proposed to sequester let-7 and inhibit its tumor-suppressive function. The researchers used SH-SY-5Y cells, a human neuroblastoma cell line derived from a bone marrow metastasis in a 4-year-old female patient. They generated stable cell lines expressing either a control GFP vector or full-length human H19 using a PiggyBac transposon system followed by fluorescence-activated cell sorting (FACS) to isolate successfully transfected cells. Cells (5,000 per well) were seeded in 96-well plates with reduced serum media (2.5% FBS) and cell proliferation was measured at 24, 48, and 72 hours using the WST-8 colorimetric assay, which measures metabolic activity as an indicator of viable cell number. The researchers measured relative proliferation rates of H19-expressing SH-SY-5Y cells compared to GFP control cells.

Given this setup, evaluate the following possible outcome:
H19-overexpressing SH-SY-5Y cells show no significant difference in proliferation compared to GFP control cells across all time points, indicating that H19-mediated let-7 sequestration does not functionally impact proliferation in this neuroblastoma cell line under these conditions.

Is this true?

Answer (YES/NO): NO